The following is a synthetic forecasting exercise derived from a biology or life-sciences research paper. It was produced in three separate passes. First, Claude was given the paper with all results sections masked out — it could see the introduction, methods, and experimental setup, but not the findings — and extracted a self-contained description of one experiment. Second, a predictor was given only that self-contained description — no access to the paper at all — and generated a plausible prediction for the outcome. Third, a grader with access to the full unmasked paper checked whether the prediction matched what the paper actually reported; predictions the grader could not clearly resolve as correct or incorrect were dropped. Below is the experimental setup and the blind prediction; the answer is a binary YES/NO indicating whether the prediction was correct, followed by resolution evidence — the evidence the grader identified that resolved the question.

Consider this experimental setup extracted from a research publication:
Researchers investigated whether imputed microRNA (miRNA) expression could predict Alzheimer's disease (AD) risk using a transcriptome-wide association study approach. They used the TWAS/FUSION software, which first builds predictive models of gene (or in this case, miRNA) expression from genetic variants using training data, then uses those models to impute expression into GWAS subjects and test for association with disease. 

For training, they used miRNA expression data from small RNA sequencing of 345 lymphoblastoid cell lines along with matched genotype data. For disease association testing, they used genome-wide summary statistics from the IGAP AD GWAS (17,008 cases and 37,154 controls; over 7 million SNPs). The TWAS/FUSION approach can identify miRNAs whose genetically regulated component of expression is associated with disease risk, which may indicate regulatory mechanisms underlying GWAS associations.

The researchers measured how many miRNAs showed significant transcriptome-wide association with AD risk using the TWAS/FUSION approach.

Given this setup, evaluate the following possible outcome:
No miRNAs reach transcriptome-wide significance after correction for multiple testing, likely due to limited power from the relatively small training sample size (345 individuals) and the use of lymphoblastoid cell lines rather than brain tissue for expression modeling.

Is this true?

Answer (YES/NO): YES